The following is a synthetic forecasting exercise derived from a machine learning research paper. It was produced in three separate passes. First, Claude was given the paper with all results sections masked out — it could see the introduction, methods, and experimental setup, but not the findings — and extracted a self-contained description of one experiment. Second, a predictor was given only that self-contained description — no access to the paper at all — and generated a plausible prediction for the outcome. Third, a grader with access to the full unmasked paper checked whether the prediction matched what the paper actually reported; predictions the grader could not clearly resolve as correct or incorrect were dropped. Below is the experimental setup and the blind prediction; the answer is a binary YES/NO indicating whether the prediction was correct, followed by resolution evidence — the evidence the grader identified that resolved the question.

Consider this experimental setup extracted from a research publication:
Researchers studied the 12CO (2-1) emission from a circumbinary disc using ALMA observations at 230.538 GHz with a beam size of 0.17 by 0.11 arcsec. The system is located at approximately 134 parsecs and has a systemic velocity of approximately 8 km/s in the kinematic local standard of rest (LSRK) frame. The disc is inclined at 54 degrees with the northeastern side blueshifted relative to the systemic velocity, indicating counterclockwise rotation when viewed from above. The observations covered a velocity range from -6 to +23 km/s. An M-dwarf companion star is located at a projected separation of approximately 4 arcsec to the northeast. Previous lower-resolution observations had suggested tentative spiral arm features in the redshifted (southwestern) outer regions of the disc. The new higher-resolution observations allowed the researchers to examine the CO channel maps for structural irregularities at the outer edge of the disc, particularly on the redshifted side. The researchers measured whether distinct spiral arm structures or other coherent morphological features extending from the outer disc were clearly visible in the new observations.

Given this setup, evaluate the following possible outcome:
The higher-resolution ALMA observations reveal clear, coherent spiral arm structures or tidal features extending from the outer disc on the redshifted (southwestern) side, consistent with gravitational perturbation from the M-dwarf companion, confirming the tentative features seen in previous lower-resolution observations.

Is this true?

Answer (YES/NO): NO